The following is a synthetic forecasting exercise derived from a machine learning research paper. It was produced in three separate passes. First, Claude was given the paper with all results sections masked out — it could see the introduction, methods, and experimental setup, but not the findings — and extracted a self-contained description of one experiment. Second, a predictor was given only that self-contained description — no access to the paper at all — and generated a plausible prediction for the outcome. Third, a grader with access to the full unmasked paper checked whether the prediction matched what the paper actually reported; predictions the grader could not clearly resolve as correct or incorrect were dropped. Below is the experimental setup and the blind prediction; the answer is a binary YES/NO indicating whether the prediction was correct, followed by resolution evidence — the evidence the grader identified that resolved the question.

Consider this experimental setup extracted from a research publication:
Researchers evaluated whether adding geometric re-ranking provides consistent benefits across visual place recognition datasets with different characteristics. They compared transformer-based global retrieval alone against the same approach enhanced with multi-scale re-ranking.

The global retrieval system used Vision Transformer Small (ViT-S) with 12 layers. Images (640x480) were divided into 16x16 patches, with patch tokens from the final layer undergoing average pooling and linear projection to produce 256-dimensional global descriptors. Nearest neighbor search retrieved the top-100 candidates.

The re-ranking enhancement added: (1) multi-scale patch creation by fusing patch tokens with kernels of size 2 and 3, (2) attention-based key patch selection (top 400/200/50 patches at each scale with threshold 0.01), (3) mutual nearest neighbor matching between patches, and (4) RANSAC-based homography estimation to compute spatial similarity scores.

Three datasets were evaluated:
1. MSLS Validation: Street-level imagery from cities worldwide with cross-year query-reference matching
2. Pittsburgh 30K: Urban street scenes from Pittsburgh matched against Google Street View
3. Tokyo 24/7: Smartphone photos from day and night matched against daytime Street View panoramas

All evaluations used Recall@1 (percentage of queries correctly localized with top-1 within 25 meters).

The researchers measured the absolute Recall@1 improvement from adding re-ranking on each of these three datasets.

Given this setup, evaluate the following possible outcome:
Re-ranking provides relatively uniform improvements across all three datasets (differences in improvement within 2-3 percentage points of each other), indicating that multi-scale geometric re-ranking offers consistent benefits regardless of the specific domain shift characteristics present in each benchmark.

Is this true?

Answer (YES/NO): NO